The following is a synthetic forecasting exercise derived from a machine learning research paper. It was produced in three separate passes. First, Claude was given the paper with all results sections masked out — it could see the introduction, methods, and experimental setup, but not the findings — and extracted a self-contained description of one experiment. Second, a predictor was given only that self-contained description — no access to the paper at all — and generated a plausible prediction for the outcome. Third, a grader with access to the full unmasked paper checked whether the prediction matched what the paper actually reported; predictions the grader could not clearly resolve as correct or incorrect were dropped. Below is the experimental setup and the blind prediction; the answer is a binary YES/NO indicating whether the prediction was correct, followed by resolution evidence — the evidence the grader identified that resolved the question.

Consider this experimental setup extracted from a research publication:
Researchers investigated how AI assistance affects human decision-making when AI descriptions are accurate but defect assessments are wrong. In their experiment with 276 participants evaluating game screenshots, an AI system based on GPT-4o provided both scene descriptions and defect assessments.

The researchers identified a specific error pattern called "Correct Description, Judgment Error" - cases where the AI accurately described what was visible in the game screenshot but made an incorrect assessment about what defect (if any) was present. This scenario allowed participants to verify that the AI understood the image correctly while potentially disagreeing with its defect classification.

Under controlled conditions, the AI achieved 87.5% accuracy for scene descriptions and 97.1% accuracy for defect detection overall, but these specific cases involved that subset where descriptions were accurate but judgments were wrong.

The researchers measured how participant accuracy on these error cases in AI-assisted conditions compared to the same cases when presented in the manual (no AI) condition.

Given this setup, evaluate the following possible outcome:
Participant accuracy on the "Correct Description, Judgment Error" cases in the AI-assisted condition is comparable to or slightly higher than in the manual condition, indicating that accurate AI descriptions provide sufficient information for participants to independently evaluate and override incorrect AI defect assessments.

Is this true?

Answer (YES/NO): NO